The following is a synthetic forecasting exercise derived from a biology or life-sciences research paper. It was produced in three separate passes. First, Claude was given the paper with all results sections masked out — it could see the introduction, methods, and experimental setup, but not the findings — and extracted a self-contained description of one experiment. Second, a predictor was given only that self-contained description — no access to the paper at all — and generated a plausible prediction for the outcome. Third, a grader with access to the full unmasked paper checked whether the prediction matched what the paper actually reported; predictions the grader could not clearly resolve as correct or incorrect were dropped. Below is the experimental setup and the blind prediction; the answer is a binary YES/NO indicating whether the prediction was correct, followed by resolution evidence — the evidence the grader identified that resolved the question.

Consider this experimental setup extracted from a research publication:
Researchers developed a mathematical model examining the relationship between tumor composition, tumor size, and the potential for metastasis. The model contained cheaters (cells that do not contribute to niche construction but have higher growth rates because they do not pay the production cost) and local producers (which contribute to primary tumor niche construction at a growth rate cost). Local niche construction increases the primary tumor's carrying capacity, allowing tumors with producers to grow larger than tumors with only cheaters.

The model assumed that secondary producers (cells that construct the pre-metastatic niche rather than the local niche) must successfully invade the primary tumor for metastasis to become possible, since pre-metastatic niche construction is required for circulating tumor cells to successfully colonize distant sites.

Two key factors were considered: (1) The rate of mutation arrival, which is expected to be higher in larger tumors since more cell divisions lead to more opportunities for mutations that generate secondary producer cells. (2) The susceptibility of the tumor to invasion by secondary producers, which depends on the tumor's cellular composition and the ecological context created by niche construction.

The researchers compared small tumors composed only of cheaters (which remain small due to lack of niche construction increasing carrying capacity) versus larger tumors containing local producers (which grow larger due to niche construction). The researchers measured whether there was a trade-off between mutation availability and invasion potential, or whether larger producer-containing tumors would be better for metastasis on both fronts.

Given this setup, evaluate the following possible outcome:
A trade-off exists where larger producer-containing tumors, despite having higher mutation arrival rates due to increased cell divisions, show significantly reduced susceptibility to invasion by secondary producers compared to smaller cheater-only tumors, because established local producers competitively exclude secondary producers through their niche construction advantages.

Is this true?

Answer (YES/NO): YES